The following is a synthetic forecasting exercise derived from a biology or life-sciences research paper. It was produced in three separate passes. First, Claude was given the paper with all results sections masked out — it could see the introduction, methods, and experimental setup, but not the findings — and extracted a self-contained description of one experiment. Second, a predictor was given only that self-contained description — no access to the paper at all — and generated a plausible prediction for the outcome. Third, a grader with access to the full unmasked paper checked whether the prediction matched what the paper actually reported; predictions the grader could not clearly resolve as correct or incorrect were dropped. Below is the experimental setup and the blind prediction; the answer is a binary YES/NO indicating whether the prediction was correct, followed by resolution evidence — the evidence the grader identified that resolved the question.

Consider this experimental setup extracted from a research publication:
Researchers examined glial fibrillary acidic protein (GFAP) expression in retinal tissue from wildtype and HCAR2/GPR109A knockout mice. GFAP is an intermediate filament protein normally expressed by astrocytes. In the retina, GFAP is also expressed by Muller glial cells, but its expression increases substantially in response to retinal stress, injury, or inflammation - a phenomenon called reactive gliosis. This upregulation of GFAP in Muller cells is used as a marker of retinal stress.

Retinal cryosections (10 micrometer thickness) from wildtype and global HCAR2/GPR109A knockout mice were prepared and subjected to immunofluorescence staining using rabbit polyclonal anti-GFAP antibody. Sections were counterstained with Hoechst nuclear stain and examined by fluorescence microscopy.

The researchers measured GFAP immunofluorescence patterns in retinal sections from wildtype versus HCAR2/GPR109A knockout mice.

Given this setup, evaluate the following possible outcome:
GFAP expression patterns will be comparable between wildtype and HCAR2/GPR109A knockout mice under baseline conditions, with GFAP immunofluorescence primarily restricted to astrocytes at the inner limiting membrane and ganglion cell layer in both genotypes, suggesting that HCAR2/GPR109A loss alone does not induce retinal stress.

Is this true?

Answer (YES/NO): NO